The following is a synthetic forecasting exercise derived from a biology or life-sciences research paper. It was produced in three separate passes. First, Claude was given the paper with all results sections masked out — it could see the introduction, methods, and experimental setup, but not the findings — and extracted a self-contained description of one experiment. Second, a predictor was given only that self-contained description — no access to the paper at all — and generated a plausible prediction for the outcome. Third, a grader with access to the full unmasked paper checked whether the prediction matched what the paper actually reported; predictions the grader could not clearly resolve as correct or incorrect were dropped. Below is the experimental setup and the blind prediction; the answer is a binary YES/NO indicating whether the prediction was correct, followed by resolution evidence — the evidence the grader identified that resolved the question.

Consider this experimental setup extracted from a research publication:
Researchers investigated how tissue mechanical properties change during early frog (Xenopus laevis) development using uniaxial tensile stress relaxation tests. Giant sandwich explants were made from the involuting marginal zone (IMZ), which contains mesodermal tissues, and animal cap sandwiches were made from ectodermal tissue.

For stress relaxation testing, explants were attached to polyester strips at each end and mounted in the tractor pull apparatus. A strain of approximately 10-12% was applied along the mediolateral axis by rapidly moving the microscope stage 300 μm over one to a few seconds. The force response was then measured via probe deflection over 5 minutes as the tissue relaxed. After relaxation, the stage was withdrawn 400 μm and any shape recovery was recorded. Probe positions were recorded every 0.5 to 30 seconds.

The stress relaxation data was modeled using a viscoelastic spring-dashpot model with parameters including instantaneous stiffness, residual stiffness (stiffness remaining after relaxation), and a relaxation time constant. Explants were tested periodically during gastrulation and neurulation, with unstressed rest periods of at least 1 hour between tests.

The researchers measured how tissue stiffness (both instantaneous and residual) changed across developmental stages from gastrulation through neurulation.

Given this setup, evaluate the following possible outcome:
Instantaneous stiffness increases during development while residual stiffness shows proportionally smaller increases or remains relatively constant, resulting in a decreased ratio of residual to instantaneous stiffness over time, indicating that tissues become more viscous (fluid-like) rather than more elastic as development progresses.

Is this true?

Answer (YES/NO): NO